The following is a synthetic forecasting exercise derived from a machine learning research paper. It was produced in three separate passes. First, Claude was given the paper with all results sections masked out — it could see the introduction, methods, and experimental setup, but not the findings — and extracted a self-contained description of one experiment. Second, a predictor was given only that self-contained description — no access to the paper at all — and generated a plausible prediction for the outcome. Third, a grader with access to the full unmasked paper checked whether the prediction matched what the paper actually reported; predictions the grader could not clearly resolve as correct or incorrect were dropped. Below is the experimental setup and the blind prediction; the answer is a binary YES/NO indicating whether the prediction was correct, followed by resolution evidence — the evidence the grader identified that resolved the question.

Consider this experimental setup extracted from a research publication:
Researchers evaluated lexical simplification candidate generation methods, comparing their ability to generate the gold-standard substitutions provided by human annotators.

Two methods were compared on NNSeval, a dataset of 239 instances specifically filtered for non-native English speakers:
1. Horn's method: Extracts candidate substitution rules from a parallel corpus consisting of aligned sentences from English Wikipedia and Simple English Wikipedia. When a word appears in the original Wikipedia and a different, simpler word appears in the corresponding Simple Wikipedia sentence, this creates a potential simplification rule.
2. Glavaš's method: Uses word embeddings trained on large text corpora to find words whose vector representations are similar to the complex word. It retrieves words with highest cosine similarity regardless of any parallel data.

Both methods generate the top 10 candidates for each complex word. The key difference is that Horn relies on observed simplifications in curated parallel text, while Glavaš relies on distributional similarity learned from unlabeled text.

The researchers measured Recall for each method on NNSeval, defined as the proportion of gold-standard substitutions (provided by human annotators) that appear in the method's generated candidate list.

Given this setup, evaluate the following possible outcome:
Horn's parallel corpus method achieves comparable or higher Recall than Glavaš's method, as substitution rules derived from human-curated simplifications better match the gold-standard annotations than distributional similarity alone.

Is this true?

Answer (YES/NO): NO